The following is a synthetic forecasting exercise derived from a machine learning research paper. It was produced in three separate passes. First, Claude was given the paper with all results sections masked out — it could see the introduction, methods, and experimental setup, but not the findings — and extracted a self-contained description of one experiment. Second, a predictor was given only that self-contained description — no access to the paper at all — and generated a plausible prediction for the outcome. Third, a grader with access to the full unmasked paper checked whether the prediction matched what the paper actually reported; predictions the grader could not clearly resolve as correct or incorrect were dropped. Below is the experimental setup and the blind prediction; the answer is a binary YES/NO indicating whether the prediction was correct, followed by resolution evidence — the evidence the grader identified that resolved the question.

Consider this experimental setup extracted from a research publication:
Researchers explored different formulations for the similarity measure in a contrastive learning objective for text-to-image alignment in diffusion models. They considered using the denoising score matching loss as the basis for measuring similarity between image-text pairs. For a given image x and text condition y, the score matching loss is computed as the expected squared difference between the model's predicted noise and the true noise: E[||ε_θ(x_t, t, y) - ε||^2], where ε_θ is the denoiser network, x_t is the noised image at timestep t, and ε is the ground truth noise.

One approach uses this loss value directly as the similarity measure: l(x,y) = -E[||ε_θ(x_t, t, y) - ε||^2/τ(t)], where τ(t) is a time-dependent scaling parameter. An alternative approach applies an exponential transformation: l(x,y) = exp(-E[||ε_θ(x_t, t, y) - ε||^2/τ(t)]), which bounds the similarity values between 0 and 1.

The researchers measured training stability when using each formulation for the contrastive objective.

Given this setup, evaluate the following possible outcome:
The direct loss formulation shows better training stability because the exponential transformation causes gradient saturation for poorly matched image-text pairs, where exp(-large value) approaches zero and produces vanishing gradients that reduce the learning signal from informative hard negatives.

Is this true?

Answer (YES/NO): NO